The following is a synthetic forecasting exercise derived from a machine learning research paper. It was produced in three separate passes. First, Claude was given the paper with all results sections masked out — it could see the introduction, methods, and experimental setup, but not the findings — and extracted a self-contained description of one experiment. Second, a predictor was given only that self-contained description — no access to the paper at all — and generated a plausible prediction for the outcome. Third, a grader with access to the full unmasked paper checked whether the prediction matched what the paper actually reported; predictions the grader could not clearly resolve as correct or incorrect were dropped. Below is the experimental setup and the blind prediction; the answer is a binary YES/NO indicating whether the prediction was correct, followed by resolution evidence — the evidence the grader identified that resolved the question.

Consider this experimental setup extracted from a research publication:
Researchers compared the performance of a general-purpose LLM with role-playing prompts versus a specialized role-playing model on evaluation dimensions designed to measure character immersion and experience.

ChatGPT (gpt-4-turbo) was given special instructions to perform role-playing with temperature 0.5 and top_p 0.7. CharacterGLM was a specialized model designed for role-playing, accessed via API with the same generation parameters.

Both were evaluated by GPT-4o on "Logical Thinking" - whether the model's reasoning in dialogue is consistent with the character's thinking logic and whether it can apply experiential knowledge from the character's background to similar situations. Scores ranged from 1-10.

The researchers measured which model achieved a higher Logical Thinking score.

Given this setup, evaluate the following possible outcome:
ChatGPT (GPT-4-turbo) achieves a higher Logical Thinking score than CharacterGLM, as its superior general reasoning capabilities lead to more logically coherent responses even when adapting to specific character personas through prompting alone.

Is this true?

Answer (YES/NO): YES